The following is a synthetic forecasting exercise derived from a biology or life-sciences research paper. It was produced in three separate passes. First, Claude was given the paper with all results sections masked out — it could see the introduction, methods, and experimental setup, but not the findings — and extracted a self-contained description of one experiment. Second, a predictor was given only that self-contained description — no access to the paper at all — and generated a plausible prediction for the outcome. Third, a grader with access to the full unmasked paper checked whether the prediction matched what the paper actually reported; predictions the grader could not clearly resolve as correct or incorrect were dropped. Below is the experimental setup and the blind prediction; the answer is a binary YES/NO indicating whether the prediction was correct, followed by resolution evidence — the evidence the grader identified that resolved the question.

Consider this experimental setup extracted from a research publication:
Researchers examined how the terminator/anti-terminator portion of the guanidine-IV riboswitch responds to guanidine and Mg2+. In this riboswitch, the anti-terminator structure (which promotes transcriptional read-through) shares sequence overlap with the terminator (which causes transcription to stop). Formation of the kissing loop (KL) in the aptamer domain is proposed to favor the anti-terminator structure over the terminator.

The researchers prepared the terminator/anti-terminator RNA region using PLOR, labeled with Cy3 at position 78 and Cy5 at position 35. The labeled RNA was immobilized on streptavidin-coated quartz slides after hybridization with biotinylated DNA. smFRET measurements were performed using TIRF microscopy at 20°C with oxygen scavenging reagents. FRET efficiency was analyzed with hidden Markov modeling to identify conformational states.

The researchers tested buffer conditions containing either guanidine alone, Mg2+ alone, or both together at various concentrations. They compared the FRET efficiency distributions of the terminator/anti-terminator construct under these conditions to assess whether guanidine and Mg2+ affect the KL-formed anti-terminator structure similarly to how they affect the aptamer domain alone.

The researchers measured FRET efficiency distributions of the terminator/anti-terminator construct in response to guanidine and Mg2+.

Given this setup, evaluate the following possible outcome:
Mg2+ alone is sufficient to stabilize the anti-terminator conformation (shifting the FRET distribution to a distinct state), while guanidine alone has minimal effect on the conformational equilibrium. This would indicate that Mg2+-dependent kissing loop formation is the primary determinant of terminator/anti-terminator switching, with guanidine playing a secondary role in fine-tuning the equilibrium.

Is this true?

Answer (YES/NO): NO